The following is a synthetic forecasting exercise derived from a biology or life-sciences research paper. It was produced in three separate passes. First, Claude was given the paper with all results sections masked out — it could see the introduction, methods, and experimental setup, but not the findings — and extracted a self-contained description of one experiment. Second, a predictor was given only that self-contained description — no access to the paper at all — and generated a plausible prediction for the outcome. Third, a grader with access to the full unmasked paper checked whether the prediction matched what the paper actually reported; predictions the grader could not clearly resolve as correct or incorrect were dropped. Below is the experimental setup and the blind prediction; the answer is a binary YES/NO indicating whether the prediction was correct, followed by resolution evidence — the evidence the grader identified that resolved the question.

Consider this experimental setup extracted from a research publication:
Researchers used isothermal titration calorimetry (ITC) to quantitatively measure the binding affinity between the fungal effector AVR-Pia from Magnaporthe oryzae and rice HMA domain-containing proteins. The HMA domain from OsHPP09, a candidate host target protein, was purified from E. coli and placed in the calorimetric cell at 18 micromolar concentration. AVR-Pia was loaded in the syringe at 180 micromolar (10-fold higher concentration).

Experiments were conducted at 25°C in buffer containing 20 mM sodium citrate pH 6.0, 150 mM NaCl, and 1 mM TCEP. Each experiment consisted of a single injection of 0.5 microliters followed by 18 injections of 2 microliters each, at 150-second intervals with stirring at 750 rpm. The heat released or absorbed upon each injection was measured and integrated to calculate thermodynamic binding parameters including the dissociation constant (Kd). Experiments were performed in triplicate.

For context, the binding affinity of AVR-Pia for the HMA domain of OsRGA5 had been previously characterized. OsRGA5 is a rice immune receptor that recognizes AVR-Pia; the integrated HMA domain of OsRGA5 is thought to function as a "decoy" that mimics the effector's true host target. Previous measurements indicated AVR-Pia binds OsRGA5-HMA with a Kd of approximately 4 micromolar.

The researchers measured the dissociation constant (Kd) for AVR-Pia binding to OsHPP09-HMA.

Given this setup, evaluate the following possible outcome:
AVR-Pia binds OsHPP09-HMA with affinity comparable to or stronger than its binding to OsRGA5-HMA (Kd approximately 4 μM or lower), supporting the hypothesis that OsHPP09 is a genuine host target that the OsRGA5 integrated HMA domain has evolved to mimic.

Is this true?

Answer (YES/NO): YES